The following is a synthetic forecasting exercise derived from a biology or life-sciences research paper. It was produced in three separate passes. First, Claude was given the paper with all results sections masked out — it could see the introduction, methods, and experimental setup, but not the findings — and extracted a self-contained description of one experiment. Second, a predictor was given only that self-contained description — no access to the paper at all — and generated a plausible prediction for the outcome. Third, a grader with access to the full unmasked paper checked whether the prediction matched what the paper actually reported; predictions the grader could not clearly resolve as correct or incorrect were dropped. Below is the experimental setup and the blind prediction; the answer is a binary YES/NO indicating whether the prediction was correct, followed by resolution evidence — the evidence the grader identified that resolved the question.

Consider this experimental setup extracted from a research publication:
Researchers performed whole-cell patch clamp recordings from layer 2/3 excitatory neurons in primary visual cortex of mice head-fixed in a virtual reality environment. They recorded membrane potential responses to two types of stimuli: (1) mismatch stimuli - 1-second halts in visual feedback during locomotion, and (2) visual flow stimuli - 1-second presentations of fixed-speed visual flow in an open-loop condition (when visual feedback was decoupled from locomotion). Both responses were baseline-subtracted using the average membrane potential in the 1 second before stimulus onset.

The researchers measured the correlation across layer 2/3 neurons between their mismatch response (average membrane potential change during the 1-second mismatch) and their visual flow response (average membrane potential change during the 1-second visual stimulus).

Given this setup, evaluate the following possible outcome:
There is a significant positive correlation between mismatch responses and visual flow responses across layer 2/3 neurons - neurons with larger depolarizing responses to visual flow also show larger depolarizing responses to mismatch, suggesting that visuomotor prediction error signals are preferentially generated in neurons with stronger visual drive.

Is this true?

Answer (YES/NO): NO